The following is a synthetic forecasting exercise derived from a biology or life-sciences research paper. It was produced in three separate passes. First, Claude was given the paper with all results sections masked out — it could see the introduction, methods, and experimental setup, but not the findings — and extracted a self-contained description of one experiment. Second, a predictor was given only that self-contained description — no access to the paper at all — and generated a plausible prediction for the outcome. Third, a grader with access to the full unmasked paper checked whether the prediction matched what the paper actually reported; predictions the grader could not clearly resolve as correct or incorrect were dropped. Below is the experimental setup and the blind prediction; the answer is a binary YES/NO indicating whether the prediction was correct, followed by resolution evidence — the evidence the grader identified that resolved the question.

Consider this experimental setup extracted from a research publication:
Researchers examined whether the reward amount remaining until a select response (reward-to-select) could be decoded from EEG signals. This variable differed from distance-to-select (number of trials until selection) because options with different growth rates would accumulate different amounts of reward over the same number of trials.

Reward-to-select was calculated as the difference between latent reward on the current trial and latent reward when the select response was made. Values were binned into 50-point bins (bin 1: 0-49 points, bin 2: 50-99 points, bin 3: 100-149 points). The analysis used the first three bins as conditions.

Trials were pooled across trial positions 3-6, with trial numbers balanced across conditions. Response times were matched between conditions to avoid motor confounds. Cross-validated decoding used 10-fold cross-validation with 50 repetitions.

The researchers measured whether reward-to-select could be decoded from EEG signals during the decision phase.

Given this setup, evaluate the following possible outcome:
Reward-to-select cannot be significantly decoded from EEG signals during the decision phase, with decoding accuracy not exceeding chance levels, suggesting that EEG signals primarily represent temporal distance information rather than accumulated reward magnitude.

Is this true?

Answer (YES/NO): YES